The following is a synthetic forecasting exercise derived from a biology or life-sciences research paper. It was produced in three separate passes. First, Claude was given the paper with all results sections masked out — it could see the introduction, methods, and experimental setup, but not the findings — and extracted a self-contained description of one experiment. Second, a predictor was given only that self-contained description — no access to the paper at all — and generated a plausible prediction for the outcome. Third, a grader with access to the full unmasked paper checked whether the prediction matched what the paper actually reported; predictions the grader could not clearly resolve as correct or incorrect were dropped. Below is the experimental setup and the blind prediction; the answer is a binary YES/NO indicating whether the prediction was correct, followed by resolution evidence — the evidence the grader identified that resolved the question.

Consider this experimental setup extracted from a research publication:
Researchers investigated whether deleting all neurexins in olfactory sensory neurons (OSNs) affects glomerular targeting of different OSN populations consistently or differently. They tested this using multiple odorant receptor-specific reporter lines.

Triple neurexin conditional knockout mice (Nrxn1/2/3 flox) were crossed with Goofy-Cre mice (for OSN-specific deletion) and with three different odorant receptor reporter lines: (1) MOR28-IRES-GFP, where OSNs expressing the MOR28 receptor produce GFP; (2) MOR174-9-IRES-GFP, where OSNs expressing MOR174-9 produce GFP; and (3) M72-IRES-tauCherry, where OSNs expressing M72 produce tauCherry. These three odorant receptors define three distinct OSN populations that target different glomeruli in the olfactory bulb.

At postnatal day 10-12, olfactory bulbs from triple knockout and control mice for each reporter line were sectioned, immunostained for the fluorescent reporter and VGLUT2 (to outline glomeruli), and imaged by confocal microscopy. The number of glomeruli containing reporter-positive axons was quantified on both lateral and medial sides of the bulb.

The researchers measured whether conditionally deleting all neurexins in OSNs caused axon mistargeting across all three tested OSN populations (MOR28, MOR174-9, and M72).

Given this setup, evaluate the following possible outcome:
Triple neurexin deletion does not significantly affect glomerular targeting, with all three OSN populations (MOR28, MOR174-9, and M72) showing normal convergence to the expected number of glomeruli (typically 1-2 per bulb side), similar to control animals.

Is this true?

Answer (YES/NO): NO